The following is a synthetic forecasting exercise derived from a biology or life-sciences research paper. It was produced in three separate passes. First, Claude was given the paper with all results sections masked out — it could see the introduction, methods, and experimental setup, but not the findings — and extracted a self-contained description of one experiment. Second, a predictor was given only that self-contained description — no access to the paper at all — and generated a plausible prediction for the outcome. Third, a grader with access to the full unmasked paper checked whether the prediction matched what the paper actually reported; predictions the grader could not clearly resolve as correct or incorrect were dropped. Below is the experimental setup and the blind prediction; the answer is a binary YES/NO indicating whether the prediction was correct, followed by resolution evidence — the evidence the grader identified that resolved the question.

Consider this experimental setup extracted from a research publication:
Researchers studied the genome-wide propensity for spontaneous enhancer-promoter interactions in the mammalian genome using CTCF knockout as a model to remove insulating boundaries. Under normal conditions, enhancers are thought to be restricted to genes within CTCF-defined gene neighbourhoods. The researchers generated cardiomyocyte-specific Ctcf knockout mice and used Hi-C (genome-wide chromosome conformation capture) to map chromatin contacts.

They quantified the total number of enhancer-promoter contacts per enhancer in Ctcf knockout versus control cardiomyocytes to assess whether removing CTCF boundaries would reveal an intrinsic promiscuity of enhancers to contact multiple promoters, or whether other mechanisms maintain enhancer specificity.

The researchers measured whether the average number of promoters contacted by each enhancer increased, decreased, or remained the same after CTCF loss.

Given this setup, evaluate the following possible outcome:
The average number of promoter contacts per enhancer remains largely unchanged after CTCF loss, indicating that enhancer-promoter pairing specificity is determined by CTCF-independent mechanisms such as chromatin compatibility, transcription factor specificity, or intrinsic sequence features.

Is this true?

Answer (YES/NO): NO